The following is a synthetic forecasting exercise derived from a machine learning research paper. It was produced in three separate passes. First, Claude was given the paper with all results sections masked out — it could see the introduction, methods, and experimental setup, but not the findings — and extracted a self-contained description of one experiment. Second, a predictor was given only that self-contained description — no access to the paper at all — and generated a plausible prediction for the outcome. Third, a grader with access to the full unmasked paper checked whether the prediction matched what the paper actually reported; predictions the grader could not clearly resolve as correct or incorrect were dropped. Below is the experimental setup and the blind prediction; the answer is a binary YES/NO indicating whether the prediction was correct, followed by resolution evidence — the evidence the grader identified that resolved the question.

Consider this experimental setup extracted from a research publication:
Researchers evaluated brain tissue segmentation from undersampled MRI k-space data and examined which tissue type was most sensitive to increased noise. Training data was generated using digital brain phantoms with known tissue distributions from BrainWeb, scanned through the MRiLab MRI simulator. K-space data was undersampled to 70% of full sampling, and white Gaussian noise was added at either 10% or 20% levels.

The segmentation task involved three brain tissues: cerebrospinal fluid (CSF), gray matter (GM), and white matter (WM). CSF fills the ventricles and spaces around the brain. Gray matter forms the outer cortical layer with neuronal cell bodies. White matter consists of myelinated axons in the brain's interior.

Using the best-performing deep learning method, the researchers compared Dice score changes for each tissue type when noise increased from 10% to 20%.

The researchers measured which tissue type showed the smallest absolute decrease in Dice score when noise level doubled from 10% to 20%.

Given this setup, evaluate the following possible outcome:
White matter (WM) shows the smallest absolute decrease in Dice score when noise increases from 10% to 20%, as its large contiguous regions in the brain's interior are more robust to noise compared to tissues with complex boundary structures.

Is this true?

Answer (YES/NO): YES